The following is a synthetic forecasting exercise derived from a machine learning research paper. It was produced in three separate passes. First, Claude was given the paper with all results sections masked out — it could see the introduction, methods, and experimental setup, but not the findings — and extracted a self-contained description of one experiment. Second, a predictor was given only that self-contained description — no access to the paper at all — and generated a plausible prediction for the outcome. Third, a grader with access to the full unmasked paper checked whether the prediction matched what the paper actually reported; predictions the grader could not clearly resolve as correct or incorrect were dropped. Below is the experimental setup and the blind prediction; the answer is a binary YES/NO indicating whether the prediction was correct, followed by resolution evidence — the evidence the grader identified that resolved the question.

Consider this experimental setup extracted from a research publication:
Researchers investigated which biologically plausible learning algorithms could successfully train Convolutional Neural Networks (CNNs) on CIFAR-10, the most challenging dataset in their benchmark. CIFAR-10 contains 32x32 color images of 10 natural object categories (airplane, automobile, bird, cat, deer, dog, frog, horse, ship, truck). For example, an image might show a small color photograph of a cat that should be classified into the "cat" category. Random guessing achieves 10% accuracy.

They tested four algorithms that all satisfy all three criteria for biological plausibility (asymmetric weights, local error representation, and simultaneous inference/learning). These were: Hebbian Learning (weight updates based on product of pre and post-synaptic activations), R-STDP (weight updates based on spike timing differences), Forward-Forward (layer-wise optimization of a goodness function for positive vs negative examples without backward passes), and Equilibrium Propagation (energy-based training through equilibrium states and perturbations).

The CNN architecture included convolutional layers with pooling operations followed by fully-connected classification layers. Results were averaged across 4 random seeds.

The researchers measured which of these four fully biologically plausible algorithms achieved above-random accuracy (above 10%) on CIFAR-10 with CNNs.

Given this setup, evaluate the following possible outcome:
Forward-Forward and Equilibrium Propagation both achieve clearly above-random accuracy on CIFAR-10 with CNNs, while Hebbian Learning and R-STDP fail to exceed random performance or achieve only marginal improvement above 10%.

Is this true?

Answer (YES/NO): NO